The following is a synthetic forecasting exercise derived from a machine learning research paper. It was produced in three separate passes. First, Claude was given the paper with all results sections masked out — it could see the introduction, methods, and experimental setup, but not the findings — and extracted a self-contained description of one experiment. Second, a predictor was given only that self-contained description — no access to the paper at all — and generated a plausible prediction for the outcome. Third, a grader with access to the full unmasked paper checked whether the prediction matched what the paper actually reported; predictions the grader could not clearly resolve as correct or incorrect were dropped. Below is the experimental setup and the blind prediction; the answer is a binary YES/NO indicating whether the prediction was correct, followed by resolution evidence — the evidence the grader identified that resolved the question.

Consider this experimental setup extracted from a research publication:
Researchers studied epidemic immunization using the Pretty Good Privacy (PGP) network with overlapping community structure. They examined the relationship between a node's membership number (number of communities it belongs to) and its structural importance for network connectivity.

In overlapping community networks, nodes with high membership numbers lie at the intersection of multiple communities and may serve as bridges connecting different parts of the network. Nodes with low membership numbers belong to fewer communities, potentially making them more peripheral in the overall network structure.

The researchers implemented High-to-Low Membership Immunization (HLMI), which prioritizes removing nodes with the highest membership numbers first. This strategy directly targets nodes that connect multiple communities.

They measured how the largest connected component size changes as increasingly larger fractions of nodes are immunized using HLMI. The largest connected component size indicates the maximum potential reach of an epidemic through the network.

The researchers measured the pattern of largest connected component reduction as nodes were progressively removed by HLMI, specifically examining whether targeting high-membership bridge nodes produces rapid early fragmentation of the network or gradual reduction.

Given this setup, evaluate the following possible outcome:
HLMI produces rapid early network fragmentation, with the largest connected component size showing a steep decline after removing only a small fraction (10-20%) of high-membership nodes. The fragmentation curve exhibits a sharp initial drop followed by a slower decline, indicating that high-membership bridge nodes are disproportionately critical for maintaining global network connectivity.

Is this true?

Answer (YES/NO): NO